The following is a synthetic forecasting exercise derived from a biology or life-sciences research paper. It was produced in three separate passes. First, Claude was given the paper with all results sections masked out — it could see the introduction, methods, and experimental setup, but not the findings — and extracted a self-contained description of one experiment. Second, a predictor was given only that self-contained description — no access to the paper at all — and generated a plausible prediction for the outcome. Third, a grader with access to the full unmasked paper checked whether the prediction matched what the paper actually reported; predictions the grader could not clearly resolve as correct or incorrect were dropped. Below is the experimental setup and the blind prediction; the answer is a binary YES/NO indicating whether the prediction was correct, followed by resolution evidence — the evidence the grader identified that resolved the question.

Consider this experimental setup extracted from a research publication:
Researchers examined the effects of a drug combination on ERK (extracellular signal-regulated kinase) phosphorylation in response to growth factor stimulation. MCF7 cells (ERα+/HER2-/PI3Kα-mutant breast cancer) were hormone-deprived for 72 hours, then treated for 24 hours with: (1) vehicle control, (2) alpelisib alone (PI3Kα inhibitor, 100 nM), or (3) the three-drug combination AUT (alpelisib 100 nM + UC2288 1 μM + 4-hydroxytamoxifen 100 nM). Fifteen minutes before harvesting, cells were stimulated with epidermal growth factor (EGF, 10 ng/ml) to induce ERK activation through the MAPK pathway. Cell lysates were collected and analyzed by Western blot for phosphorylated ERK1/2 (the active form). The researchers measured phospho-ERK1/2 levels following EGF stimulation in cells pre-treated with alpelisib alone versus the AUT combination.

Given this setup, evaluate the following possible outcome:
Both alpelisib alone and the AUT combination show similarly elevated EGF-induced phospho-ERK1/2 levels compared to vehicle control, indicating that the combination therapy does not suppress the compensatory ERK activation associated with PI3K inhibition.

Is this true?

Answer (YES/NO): NO